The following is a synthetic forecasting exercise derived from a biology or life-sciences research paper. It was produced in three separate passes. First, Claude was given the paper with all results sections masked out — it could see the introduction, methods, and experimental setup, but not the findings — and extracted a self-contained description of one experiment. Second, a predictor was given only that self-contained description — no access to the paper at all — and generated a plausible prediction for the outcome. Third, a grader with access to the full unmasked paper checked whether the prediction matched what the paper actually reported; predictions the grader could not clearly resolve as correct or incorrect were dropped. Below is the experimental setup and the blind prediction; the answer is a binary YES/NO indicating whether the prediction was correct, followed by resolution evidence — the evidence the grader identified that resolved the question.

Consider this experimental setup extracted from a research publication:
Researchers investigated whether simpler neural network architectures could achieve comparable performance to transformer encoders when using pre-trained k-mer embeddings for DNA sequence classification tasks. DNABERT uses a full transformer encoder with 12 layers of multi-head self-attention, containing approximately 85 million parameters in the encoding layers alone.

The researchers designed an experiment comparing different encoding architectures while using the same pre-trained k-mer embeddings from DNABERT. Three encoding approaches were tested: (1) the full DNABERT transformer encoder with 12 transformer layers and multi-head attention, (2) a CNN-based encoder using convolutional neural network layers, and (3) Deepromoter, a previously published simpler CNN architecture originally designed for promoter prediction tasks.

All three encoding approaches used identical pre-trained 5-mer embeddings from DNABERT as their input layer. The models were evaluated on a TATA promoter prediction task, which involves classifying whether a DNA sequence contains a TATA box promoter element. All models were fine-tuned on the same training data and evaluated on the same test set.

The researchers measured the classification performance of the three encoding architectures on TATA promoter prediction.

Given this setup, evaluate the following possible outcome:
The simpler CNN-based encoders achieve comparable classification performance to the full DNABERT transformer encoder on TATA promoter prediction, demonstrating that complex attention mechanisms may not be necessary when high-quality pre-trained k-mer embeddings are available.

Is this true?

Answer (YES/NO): YES